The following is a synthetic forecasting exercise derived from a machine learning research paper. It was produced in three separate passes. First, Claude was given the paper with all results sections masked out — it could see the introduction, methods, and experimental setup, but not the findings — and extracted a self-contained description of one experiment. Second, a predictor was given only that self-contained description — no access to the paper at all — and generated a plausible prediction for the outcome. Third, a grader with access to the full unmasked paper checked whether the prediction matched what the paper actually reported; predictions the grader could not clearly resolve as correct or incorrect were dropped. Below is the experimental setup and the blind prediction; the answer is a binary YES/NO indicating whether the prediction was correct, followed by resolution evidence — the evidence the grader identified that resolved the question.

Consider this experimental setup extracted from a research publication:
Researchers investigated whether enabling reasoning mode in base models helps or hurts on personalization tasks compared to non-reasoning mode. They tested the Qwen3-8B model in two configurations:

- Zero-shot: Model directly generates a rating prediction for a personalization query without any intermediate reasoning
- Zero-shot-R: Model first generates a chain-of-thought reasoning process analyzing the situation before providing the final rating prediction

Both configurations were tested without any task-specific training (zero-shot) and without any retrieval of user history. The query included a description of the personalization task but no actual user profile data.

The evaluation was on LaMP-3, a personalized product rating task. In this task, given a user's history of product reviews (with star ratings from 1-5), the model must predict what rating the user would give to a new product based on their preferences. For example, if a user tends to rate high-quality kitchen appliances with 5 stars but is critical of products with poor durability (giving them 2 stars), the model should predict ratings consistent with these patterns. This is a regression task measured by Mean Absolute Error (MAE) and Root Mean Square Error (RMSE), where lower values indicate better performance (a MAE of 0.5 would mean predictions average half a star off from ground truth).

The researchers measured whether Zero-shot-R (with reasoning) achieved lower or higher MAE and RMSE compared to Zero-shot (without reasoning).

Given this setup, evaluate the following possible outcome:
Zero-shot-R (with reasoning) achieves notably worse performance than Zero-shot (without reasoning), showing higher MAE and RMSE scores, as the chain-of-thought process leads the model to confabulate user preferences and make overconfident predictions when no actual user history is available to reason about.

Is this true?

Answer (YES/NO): NO